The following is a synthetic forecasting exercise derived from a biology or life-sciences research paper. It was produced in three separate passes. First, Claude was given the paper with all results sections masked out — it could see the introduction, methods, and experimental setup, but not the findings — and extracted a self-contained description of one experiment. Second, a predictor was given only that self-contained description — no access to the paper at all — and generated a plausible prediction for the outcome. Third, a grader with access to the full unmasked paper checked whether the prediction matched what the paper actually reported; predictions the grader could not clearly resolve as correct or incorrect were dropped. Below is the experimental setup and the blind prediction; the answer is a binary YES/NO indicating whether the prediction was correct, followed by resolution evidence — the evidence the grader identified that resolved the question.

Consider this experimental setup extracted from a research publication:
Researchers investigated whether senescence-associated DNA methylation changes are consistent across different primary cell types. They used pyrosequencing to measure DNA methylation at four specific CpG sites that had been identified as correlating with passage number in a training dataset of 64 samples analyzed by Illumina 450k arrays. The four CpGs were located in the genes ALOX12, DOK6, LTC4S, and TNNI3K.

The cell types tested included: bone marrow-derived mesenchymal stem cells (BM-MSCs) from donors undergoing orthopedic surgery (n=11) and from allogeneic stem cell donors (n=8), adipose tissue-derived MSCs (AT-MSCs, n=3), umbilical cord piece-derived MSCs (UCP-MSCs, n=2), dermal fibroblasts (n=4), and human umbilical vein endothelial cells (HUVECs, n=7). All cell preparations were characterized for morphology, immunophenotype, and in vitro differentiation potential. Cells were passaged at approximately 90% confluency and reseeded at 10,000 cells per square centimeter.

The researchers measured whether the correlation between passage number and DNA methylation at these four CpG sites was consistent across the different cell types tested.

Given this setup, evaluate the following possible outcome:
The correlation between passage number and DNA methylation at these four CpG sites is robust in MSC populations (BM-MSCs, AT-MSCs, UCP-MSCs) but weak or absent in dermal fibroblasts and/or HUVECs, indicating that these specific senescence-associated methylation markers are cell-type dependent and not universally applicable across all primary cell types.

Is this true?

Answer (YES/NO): NO